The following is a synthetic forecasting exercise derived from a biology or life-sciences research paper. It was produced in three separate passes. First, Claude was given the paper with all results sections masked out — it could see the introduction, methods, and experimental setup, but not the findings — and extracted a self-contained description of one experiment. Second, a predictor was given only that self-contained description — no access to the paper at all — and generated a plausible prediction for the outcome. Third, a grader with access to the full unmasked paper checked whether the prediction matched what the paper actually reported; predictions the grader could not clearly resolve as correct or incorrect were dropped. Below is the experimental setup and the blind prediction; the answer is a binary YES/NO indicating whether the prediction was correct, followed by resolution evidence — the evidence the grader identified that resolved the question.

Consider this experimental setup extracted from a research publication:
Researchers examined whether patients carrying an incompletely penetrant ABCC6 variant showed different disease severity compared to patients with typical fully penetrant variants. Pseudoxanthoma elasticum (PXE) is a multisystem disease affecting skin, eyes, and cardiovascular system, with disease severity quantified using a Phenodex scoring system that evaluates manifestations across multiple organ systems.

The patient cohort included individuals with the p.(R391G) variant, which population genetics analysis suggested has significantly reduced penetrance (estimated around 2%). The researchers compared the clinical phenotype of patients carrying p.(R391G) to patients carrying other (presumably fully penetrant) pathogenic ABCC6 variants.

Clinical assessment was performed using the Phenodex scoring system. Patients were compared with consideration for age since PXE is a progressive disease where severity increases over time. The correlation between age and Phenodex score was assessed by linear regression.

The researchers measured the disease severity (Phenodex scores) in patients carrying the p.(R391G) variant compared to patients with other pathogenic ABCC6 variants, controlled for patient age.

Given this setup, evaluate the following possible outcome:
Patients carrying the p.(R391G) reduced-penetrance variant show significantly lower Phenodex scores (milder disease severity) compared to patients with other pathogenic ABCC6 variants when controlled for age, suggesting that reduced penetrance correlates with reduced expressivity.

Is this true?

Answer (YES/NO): NO